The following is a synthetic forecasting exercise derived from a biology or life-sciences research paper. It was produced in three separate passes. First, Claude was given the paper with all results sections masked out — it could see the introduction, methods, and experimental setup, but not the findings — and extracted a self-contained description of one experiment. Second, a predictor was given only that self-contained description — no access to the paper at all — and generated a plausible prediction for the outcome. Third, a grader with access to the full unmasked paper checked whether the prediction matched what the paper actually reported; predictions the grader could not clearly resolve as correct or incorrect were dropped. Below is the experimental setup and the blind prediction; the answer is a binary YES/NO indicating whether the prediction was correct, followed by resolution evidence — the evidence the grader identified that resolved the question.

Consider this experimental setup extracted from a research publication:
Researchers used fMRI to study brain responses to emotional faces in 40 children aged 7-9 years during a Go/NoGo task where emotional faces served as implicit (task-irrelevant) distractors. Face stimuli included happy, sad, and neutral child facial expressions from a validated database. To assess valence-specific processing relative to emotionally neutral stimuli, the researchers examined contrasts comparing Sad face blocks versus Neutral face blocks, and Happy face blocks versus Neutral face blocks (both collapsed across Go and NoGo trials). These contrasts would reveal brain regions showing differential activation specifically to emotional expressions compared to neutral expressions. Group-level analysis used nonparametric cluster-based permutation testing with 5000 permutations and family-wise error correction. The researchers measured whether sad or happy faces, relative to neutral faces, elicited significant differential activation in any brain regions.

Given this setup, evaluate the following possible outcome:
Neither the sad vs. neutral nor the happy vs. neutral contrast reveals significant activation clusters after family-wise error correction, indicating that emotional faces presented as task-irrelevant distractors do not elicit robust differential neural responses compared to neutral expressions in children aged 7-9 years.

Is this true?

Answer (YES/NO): YES